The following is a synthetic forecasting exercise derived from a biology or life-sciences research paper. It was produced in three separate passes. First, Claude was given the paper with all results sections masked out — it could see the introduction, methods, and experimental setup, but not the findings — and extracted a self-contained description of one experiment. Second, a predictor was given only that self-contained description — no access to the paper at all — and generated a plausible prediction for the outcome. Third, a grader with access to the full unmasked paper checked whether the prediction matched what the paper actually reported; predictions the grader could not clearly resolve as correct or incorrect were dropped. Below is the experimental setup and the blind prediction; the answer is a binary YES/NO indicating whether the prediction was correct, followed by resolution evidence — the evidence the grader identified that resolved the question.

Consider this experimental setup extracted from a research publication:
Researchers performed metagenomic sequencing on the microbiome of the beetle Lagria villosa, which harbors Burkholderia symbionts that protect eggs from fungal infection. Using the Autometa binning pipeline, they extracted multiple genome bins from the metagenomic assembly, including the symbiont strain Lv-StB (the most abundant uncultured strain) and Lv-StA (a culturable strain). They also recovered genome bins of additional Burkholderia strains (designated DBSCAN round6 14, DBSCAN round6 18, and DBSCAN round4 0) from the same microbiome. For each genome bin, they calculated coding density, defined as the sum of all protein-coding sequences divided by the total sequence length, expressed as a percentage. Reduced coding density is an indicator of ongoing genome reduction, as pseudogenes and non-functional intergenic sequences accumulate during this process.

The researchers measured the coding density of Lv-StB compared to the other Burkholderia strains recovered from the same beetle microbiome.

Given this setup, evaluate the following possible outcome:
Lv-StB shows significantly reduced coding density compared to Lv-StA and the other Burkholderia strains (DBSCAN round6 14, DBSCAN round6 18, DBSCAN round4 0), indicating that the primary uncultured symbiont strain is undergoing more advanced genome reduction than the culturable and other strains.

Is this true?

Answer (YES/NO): YES